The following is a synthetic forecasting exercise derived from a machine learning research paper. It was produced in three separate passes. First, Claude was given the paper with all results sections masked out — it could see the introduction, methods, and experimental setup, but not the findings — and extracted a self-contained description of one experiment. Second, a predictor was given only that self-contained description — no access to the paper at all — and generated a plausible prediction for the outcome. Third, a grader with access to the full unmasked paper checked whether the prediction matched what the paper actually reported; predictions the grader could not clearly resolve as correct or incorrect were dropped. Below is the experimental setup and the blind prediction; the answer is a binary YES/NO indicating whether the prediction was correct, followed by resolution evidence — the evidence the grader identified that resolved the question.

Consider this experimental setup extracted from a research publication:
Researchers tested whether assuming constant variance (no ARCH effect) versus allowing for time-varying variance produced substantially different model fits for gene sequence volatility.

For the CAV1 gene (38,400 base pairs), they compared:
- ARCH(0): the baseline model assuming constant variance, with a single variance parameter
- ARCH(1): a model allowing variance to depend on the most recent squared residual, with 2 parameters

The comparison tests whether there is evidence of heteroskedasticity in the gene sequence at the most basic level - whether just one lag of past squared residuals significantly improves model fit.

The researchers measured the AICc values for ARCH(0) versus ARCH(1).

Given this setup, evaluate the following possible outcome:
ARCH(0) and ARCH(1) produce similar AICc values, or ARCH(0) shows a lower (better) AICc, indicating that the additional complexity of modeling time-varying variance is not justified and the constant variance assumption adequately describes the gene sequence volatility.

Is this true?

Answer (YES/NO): NO